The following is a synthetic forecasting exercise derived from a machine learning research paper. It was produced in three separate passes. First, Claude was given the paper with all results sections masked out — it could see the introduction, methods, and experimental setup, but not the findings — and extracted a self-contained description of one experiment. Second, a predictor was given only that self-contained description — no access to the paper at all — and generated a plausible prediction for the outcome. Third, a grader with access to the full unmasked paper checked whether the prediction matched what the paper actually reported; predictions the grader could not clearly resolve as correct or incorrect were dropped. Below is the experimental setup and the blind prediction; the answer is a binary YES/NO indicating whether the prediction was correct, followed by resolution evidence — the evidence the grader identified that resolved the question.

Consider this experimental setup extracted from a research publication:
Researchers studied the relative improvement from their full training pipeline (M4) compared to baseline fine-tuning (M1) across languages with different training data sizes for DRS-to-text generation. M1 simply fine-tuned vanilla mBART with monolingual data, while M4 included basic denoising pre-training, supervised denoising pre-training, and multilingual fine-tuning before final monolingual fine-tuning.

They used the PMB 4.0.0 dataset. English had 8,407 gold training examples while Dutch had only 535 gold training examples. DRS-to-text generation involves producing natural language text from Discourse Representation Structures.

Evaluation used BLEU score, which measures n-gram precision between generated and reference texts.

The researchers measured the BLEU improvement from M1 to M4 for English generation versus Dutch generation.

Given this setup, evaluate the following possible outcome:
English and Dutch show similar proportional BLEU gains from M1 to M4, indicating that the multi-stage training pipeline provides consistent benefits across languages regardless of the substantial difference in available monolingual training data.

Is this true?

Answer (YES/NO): NO